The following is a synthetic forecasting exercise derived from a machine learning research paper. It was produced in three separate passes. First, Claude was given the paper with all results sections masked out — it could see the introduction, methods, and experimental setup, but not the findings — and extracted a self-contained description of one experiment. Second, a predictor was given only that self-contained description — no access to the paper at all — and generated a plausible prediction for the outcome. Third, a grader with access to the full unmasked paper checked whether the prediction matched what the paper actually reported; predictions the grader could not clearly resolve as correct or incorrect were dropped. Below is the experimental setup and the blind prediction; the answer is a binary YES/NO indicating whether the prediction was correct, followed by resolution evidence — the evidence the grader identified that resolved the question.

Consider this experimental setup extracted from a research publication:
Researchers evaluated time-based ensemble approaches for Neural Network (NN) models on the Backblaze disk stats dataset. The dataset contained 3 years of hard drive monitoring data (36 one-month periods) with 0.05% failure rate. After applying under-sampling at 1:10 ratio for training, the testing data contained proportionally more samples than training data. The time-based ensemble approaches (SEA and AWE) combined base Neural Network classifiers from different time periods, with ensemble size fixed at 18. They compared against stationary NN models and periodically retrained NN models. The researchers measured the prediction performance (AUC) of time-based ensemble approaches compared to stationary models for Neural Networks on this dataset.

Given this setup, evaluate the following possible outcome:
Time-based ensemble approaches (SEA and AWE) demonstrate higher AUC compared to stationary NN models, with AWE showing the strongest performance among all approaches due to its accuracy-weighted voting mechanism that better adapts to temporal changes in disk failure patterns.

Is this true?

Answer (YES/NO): NO